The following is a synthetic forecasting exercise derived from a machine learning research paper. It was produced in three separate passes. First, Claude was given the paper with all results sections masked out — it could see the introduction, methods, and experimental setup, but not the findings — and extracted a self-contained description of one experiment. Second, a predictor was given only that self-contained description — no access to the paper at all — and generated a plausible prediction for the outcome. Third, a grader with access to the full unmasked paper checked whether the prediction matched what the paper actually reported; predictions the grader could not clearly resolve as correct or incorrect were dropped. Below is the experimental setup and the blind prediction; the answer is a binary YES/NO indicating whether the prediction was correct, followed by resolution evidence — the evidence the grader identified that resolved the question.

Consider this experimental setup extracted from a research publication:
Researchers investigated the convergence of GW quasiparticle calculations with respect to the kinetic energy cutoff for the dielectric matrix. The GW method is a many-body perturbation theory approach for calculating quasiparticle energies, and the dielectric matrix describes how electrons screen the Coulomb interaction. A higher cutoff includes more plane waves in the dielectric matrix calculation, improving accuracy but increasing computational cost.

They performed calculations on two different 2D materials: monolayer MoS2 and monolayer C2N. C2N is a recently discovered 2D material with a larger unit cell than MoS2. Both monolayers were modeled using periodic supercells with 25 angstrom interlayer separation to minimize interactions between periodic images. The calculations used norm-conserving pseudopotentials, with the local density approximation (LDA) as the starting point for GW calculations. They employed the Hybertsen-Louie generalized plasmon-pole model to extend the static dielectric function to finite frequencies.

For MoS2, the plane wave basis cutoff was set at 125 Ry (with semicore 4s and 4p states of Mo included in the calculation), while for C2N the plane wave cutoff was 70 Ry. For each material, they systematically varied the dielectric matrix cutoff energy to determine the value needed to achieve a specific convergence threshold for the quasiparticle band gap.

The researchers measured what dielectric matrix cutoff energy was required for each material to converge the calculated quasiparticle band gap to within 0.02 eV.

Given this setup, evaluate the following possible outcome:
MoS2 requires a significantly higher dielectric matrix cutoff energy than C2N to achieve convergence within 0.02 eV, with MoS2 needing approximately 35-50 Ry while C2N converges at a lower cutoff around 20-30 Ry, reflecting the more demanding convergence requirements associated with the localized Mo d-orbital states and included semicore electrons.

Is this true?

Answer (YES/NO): NO